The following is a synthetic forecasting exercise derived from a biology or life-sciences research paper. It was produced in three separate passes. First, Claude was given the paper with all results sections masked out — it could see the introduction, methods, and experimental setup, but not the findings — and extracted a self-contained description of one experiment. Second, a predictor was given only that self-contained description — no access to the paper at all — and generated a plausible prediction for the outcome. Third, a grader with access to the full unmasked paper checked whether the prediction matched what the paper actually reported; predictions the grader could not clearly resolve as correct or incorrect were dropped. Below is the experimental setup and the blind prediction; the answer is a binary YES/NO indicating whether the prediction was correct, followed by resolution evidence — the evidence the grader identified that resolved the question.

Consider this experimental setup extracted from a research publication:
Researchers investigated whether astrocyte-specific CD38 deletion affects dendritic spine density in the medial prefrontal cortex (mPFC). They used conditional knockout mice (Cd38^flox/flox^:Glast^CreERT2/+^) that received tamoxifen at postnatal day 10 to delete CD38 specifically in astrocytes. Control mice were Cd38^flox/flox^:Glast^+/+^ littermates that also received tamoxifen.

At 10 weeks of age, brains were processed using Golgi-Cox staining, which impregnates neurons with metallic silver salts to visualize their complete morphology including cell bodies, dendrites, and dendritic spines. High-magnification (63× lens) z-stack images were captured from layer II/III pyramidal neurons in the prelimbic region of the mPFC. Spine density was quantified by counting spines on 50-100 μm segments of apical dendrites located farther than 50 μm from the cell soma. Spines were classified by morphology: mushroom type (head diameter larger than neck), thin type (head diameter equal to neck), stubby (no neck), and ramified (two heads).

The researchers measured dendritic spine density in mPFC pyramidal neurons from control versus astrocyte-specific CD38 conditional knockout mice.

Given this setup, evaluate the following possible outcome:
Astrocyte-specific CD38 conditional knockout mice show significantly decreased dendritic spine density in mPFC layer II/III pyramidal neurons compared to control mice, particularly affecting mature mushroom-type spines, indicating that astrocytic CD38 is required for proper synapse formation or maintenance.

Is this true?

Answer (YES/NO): YES